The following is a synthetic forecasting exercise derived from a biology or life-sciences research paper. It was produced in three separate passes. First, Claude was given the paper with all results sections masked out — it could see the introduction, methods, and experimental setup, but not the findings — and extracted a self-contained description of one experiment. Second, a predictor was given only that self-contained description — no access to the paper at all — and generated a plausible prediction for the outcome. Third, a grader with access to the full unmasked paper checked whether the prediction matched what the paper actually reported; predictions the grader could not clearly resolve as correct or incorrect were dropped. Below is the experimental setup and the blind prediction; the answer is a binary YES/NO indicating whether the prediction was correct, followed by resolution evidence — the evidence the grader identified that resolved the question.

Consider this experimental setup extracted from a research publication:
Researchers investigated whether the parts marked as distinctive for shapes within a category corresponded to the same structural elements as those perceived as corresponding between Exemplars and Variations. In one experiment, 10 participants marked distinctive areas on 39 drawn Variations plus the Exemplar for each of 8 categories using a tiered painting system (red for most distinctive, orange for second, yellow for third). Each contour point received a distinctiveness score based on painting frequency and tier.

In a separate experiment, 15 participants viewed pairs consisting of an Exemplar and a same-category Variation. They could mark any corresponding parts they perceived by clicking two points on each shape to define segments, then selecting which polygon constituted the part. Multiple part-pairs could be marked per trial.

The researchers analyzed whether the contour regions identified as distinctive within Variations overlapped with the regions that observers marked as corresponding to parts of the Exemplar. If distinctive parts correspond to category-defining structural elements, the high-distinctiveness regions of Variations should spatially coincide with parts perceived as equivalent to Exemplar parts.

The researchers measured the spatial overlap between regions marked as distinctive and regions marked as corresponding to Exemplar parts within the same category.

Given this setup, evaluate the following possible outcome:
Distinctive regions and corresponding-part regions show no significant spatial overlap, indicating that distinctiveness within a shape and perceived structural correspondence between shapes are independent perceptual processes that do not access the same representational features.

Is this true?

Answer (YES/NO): NO